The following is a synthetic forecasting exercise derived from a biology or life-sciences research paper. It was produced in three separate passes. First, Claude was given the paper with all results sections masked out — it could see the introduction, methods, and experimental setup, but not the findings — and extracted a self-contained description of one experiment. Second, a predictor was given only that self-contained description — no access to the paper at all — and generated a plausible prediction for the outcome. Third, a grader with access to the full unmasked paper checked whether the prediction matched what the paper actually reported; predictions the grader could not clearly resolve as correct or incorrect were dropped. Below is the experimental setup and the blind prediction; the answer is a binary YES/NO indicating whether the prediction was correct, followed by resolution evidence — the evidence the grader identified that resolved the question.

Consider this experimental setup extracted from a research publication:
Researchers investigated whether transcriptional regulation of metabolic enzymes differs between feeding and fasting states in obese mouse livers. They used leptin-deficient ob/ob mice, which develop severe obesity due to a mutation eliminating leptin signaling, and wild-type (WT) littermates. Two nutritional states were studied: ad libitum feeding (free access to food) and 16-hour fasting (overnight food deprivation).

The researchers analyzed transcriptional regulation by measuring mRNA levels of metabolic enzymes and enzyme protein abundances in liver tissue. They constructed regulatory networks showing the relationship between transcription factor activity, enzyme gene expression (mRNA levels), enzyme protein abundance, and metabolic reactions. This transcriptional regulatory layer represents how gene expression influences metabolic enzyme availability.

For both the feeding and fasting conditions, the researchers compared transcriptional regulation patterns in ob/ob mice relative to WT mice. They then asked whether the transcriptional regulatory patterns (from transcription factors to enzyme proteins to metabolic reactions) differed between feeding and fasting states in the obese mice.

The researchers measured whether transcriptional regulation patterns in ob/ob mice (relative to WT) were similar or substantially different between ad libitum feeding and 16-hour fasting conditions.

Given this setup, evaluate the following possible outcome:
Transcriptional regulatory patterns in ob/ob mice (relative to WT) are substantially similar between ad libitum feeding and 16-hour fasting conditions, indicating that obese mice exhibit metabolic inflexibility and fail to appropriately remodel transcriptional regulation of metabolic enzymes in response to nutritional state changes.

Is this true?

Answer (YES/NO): NO